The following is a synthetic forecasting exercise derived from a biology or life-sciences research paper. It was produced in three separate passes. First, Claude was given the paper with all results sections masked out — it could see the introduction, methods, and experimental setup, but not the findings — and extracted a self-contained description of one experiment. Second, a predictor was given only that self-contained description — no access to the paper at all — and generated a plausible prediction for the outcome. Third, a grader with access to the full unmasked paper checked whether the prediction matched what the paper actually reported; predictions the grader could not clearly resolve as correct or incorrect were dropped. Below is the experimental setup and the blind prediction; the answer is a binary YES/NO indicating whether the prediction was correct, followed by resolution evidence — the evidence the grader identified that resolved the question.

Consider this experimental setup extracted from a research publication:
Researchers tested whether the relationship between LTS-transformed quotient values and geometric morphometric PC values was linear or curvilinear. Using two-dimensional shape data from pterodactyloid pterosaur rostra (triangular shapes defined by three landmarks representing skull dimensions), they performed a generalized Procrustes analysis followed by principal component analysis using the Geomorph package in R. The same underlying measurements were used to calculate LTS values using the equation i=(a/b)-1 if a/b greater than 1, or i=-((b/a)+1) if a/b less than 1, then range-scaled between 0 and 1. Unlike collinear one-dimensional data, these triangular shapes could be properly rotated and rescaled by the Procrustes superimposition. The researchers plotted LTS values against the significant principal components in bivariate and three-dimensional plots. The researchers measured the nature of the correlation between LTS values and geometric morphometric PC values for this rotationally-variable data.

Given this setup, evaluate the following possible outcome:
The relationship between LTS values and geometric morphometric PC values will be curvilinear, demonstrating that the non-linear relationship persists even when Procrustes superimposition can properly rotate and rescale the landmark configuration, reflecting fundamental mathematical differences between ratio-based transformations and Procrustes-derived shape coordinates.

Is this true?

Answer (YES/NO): YES